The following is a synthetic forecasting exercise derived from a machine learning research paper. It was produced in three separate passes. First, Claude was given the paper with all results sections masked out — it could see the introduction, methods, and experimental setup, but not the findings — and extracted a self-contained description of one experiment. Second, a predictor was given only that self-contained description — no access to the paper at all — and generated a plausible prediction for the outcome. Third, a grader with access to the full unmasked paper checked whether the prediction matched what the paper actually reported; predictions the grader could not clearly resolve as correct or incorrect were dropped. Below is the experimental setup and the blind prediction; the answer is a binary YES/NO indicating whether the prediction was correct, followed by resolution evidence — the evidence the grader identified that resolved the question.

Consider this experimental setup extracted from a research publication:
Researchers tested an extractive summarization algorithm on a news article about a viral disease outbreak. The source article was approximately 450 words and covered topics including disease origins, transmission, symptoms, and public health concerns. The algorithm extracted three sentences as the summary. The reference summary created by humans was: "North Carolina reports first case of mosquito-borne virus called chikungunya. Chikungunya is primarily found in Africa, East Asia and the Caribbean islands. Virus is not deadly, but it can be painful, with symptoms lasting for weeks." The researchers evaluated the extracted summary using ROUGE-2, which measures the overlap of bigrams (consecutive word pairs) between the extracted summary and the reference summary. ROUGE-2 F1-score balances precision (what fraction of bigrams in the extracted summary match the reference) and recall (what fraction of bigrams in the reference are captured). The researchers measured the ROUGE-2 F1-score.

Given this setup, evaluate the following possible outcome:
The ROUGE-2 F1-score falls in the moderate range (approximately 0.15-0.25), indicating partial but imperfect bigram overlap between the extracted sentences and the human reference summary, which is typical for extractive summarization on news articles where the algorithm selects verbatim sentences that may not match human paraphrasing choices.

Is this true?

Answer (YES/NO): NO